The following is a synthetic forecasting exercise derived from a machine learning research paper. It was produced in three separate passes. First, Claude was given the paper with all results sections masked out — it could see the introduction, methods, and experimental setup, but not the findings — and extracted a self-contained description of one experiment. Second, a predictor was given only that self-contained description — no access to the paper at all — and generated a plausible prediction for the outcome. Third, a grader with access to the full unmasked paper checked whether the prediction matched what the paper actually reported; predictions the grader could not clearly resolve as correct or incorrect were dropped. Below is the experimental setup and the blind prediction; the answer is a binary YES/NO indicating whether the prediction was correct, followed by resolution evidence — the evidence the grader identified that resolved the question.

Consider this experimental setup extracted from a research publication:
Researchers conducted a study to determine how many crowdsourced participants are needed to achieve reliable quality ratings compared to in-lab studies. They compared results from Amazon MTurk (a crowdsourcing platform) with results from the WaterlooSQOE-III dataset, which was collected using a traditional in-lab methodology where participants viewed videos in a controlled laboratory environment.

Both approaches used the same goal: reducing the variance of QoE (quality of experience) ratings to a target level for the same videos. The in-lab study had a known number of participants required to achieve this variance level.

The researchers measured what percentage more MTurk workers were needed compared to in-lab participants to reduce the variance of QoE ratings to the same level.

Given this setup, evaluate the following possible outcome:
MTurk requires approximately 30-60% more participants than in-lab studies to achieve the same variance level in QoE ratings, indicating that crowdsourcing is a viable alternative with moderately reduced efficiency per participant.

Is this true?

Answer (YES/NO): NO